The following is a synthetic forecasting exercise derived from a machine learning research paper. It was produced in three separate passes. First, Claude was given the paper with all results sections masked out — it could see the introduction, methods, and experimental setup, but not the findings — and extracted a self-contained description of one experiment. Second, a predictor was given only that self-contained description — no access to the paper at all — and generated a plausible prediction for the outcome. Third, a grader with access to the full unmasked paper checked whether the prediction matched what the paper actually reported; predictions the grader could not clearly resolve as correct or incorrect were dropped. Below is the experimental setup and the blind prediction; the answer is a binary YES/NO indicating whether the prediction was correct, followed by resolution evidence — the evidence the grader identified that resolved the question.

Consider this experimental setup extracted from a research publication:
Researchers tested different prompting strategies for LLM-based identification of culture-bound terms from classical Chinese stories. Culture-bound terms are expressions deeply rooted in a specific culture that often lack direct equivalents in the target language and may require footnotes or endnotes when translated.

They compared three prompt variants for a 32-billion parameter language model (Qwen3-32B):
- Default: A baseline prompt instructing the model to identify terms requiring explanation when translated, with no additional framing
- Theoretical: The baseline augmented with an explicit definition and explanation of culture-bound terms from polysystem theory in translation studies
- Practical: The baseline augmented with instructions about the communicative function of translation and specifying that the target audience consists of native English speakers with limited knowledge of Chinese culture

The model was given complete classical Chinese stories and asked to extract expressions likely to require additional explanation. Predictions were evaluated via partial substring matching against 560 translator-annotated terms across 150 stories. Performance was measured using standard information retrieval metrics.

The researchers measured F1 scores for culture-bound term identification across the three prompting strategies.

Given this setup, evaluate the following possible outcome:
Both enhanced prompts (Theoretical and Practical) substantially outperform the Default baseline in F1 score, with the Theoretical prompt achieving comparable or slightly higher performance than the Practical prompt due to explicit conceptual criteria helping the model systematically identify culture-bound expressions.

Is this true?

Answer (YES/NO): NO